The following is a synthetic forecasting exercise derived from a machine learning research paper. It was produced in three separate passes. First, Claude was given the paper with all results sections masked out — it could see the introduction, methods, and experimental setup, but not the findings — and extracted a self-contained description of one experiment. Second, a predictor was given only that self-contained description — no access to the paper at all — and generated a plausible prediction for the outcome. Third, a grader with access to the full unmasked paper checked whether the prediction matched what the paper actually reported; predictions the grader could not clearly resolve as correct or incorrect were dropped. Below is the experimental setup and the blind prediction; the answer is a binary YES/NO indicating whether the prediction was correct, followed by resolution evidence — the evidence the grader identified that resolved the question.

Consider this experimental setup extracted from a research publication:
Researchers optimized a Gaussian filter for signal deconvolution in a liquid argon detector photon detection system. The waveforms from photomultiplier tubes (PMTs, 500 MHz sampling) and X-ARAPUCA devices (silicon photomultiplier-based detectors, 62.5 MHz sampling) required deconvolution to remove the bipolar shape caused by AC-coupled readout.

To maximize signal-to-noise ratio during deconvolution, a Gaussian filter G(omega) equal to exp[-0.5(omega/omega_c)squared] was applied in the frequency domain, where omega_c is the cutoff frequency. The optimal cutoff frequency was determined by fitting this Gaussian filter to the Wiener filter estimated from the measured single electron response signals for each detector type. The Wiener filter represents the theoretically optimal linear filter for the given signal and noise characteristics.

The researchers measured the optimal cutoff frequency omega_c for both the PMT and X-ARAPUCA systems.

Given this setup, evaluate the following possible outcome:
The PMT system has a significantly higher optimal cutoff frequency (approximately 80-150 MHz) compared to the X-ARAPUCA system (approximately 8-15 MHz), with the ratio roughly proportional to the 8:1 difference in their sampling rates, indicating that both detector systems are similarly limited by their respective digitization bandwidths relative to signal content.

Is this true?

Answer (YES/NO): NO